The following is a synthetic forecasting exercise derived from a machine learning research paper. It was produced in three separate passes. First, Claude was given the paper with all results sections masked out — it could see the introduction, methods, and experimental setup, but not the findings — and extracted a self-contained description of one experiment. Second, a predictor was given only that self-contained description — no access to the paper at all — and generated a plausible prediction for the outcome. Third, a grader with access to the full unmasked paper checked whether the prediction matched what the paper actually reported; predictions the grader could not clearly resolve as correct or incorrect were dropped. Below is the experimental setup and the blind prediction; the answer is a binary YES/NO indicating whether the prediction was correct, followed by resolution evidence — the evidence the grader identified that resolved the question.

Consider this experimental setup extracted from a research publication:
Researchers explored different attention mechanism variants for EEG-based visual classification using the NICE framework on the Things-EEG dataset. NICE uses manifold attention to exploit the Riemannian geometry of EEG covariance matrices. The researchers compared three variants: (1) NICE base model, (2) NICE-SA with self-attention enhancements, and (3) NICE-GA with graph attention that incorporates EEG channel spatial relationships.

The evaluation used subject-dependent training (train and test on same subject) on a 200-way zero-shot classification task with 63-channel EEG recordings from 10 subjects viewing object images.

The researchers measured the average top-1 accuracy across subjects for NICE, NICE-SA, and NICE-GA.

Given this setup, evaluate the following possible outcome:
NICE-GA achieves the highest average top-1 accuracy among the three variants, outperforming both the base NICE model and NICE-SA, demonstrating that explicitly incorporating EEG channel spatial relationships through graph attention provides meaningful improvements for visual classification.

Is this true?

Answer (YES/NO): YES